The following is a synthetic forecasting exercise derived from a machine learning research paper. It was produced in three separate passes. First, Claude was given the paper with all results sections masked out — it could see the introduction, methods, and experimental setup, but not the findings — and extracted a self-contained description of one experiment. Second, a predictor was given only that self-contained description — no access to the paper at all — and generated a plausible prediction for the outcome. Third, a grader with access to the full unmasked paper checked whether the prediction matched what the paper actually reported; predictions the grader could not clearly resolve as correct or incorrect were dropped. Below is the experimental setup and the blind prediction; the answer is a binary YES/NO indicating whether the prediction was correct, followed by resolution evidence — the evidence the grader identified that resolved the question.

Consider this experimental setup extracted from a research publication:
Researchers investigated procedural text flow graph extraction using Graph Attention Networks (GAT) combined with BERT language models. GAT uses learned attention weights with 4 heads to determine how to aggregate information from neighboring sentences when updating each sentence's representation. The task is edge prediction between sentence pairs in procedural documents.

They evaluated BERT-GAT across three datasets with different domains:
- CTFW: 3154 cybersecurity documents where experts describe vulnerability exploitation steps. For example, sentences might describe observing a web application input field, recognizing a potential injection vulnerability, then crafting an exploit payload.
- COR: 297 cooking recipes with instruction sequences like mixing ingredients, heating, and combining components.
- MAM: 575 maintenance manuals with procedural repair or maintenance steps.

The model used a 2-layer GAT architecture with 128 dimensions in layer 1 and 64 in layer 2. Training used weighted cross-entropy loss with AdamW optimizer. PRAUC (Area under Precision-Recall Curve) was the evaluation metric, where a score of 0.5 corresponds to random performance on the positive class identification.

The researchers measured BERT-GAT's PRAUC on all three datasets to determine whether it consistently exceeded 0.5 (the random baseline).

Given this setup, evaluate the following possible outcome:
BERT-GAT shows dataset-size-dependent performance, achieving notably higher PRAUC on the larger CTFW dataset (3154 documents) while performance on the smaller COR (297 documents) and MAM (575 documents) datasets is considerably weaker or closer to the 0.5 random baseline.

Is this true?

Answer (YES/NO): YES